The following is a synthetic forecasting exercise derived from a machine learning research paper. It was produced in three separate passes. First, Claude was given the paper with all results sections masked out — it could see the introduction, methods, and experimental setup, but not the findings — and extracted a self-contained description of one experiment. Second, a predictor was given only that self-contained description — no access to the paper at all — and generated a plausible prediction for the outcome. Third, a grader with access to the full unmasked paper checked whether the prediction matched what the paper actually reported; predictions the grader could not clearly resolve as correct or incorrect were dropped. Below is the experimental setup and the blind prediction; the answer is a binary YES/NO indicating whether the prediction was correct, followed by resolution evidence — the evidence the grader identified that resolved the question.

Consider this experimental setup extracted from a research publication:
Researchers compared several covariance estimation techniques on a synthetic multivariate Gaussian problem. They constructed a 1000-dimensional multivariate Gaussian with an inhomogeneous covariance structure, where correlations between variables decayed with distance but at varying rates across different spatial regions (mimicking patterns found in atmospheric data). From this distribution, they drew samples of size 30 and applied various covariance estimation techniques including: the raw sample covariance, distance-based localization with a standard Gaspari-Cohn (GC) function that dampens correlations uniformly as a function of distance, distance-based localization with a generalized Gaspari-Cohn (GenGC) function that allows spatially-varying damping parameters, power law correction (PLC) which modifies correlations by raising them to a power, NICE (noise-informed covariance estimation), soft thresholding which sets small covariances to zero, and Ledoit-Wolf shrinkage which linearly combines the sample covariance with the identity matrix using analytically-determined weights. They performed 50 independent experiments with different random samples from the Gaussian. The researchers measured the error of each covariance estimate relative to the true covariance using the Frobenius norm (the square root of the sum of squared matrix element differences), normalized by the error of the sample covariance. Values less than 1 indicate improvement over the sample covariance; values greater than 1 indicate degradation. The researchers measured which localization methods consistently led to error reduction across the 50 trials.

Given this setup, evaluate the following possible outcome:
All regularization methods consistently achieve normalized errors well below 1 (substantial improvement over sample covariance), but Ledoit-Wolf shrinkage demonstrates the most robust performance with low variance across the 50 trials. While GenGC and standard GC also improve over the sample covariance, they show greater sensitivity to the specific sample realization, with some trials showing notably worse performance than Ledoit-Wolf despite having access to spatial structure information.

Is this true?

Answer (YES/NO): NO